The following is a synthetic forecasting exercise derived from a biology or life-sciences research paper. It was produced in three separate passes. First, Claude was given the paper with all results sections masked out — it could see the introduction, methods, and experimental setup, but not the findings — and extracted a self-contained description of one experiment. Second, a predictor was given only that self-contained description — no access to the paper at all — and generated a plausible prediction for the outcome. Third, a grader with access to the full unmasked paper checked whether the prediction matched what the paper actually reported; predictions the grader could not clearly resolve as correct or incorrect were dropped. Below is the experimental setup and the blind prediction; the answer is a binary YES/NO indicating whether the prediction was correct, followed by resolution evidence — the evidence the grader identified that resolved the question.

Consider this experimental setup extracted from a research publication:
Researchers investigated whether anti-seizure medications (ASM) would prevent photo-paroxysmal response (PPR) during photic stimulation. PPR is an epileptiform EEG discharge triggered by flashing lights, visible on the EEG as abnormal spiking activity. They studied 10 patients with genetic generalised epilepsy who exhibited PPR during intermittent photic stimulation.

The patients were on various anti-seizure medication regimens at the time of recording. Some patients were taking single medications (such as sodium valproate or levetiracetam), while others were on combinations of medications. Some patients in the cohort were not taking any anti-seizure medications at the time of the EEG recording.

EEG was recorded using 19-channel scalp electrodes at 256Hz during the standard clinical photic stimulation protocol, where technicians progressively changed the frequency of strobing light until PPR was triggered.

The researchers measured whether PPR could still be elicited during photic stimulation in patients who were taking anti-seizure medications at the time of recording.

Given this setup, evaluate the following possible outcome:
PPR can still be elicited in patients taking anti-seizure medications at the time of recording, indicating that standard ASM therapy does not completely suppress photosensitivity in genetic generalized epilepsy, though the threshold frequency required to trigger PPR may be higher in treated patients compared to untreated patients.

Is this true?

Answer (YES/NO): NO